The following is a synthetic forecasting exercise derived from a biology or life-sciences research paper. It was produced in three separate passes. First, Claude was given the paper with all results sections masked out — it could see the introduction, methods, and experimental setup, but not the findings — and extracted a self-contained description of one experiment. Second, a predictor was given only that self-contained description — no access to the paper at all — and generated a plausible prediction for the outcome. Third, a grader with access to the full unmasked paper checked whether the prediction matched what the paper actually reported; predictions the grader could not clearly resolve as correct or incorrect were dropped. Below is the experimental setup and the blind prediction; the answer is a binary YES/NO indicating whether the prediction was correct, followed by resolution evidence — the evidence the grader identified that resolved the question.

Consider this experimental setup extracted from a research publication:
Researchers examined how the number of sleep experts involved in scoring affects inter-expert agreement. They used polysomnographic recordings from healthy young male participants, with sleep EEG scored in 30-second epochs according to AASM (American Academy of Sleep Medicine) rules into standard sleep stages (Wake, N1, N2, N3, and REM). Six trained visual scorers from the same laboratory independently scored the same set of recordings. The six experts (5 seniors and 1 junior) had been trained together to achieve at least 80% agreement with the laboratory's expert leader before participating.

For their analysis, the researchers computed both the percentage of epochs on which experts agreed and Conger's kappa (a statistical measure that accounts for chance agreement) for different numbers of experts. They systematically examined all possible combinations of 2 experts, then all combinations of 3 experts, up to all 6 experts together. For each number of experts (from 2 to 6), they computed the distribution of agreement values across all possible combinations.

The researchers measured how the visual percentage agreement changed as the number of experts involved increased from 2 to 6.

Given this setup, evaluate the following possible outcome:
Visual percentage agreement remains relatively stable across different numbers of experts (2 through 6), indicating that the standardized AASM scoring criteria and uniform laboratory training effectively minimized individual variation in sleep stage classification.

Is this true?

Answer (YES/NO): NO